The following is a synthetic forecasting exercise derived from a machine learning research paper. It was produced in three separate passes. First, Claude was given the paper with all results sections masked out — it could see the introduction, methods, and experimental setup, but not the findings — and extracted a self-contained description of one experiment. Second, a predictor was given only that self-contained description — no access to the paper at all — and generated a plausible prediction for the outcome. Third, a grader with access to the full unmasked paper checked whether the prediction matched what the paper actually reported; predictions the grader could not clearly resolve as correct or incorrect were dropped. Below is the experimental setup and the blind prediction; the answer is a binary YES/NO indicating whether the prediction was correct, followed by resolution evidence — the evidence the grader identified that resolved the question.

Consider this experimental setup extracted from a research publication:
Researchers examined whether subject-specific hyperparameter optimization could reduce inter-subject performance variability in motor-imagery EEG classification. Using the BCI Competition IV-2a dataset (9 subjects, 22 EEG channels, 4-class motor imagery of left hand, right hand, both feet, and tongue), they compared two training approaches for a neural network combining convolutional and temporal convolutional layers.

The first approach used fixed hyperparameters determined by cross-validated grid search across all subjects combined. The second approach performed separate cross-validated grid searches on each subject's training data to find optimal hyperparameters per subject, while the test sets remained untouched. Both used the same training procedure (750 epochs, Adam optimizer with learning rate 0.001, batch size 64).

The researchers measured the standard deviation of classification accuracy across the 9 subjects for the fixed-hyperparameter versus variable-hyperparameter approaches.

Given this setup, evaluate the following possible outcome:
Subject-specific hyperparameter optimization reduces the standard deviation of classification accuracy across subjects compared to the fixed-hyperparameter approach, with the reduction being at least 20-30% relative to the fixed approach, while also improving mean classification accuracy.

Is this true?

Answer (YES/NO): YES